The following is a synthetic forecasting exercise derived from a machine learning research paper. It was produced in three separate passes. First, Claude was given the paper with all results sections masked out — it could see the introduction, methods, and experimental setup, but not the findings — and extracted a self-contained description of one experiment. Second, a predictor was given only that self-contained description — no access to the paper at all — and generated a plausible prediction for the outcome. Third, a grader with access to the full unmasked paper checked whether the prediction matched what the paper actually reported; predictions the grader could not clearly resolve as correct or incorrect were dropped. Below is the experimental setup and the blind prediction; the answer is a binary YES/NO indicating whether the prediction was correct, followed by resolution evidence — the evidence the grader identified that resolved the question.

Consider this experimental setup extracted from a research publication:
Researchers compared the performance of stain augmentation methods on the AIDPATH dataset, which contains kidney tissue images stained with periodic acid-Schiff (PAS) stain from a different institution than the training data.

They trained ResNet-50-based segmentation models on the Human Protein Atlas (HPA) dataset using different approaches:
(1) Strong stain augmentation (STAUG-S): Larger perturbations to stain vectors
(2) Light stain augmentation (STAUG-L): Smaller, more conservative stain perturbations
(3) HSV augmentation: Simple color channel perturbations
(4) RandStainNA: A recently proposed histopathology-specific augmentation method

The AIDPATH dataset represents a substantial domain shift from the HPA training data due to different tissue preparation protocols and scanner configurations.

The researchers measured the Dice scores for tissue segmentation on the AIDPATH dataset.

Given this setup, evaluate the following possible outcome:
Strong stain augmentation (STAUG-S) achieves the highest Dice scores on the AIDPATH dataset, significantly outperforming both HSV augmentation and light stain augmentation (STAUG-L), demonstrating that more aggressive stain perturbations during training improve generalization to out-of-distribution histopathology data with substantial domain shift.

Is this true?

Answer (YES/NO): NO